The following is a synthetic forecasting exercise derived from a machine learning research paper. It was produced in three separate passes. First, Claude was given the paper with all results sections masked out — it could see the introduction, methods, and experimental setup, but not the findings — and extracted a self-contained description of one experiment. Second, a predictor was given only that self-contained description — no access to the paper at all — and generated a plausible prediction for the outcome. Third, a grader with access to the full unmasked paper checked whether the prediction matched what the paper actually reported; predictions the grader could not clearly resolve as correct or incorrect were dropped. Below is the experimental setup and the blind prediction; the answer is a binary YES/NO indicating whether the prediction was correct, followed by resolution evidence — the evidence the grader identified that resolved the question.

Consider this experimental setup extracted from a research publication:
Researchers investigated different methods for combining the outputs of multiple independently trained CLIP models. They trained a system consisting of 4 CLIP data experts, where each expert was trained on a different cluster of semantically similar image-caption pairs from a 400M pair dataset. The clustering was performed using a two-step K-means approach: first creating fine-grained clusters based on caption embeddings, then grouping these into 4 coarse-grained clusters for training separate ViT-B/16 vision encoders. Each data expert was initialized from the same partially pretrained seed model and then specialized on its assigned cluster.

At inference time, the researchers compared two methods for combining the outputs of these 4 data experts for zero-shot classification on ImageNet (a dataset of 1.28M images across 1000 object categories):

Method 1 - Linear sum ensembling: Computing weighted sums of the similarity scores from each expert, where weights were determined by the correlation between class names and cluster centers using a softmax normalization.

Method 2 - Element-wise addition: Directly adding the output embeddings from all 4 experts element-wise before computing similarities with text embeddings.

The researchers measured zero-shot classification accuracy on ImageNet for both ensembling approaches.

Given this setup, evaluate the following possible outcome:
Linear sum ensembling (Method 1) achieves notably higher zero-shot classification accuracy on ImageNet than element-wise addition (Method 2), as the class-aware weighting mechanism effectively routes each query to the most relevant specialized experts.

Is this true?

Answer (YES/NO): YES